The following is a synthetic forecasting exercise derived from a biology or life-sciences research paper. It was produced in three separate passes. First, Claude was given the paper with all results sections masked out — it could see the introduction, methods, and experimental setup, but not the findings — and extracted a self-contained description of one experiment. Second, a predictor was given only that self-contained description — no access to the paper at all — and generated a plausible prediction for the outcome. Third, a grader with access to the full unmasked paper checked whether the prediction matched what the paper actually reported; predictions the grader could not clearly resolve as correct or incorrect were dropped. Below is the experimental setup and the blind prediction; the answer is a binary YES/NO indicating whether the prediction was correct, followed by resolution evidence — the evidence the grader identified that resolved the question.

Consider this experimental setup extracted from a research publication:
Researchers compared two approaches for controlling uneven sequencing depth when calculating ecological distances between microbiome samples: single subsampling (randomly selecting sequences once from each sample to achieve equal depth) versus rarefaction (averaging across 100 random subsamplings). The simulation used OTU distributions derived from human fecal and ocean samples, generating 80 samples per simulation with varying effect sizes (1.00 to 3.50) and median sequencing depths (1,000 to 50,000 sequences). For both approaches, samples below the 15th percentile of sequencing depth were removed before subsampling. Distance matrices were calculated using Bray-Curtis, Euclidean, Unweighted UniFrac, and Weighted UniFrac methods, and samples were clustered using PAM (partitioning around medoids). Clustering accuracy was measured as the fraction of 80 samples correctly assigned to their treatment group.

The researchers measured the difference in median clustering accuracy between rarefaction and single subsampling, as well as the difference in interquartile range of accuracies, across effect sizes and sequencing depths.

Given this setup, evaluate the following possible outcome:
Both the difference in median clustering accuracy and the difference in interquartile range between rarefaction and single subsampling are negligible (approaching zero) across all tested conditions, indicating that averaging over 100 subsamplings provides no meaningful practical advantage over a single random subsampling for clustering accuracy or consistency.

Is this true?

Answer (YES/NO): NO